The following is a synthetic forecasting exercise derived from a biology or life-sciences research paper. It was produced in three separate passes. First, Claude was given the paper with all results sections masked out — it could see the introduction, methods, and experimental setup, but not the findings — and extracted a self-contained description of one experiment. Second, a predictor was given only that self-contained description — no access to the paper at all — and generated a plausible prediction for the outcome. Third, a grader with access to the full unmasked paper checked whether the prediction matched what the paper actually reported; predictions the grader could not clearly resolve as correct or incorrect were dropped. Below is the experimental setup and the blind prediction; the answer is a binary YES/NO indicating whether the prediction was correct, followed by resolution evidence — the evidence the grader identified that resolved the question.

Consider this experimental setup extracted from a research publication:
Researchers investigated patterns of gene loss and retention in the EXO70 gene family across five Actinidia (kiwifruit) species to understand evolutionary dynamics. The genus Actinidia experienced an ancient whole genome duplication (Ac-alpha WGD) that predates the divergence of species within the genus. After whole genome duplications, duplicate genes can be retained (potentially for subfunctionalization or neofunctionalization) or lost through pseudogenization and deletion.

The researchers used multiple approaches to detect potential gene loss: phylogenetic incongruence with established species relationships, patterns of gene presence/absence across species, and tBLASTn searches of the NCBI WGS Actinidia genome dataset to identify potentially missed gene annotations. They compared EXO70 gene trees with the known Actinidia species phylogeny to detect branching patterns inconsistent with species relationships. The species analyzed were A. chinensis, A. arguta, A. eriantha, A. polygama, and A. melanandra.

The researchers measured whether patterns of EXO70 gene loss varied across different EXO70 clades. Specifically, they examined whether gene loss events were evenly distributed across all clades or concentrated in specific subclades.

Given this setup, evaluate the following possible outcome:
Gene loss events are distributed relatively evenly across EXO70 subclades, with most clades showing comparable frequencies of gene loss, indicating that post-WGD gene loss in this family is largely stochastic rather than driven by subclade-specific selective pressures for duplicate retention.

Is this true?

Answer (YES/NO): NO